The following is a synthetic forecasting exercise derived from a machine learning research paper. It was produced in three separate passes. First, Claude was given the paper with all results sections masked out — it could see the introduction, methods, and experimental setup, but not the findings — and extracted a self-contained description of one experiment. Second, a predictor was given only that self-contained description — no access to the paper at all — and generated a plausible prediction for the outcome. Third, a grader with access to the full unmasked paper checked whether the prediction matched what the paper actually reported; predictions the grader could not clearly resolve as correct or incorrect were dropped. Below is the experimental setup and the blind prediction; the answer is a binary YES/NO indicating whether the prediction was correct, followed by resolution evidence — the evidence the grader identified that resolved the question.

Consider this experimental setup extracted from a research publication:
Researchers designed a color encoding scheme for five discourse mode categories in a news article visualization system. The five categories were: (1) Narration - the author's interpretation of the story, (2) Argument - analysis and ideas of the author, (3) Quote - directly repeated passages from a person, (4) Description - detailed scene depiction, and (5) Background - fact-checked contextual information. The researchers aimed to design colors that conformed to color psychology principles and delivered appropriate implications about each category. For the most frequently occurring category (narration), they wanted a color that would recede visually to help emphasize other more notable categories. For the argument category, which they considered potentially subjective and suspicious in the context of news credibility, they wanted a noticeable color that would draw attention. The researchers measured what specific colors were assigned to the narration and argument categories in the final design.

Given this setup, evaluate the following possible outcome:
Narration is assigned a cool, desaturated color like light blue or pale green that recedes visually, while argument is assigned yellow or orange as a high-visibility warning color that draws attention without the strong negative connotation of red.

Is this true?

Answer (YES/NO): NO